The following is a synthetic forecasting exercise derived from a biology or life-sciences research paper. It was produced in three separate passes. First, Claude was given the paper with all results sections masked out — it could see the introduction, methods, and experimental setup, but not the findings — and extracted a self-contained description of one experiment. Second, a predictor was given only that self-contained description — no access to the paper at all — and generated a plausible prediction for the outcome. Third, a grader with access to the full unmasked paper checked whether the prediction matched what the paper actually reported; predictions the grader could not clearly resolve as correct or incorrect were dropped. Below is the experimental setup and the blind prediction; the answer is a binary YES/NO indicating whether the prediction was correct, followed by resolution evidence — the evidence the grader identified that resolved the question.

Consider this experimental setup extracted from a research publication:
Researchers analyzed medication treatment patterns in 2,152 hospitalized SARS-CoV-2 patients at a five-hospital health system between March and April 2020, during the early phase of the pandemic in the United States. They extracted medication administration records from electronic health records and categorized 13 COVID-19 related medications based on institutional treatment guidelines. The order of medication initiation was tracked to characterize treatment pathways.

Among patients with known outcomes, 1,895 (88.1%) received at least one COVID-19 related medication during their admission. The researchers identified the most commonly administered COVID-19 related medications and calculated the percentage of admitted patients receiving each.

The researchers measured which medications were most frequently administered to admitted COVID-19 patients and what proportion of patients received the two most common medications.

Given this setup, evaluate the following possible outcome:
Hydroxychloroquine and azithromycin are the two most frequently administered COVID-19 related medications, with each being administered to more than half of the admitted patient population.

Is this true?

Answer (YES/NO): NO